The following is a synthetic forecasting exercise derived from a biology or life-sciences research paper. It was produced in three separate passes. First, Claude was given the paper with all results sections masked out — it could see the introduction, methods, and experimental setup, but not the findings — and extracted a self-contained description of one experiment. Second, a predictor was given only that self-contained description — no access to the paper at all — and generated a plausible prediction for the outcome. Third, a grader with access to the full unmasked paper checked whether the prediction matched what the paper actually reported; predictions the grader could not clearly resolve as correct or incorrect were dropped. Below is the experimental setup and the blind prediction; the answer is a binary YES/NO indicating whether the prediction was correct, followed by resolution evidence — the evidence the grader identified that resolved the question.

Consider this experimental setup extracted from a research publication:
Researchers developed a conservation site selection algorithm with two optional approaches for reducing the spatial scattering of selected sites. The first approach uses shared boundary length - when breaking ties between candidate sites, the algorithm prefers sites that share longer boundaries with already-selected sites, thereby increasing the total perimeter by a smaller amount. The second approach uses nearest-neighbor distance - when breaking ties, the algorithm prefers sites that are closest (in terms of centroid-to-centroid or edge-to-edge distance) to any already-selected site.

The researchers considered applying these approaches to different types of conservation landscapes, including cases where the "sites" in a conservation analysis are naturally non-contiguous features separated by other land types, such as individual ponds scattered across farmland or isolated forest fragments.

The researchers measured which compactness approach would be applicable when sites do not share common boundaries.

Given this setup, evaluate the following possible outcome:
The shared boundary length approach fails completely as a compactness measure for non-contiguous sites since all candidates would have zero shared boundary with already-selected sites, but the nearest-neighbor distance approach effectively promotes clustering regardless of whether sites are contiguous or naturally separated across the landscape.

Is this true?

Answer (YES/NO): YES